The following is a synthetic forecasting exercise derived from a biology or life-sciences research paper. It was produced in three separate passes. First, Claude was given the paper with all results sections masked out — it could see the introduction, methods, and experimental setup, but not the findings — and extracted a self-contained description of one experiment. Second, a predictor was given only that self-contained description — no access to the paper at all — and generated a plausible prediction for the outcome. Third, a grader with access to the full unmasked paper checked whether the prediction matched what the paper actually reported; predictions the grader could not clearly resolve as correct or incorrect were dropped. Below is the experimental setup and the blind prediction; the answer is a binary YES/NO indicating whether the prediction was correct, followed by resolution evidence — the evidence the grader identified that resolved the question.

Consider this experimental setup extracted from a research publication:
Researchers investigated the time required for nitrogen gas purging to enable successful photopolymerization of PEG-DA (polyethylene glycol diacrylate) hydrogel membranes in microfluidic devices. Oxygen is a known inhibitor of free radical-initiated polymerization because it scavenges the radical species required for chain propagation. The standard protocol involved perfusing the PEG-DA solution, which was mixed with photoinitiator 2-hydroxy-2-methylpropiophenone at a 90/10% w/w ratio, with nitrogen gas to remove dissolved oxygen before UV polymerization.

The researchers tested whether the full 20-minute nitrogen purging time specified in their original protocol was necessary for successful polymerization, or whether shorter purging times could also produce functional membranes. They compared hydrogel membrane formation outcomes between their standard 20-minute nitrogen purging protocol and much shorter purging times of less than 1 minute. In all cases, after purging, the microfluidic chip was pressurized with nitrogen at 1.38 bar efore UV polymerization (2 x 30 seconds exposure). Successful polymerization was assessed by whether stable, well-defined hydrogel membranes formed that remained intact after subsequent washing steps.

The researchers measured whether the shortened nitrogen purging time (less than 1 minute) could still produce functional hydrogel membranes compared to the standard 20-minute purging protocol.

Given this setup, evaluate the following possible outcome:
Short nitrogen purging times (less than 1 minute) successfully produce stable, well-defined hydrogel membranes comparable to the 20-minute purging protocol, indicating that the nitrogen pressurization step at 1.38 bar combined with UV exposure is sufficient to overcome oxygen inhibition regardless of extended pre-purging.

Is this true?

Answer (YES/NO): YES